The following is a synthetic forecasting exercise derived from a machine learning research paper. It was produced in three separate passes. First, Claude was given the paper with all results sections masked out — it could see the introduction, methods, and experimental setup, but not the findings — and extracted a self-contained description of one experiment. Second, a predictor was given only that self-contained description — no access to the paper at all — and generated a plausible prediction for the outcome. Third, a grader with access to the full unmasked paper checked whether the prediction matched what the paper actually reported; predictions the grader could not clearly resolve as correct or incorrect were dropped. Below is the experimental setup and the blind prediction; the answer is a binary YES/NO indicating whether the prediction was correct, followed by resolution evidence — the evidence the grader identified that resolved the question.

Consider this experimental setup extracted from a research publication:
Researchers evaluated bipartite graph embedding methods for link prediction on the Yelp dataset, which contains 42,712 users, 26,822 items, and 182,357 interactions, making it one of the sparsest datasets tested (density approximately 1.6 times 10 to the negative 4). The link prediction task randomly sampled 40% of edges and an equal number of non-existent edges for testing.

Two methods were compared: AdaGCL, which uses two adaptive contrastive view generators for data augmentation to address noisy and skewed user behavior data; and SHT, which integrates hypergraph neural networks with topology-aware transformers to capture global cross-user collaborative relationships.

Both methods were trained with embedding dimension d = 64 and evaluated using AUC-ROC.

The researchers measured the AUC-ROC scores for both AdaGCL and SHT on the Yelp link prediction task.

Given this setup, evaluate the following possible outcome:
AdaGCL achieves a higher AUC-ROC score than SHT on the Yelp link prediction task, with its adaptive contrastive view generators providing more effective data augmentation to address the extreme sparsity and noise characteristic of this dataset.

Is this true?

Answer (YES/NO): NO